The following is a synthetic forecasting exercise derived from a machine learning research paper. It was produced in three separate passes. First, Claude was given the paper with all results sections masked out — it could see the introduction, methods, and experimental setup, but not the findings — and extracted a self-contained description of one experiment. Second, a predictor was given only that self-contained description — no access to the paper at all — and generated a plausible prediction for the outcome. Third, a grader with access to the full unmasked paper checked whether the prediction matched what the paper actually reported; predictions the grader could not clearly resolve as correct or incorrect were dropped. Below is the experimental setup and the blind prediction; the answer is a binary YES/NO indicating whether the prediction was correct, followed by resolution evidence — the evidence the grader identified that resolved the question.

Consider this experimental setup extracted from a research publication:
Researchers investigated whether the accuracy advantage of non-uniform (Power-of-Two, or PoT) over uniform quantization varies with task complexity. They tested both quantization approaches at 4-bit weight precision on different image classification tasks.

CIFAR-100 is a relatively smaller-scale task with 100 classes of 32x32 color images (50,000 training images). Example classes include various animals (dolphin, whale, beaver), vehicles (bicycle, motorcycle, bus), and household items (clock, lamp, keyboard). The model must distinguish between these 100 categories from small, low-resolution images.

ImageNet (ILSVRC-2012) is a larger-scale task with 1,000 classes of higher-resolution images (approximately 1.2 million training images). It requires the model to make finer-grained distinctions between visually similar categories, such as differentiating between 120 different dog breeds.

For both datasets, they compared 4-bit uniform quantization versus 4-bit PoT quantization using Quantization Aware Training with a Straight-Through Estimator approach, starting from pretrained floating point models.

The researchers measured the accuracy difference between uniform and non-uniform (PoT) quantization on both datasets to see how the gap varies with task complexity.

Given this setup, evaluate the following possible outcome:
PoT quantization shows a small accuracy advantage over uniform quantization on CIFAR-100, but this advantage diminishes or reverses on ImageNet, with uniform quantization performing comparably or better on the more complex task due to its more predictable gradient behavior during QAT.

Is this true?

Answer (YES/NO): NO